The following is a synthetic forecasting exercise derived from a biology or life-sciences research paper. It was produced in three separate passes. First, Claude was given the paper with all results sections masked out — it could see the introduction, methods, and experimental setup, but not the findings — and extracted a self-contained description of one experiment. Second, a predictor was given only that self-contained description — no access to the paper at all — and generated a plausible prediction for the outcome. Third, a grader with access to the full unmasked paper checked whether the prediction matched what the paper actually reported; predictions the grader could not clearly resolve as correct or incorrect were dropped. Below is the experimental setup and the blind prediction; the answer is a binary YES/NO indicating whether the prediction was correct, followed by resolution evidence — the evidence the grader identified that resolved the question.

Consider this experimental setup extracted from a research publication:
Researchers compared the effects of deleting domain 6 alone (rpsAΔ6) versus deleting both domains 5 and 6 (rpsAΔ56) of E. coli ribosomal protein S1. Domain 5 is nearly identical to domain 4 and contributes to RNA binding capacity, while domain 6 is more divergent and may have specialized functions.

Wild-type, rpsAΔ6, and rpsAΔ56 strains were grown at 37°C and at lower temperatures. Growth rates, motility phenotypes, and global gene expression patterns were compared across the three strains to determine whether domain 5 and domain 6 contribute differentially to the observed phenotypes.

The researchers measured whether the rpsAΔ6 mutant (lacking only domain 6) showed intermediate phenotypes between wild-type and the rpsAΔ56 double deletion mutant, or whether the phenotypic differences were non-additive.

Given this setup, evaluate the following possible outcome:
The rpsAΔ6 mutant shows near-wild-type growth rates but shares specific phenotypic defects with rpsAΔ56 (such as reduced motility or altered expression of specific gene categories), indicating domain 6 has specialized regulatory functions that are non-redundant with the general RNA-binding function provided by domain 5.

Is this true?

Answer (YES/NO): NO